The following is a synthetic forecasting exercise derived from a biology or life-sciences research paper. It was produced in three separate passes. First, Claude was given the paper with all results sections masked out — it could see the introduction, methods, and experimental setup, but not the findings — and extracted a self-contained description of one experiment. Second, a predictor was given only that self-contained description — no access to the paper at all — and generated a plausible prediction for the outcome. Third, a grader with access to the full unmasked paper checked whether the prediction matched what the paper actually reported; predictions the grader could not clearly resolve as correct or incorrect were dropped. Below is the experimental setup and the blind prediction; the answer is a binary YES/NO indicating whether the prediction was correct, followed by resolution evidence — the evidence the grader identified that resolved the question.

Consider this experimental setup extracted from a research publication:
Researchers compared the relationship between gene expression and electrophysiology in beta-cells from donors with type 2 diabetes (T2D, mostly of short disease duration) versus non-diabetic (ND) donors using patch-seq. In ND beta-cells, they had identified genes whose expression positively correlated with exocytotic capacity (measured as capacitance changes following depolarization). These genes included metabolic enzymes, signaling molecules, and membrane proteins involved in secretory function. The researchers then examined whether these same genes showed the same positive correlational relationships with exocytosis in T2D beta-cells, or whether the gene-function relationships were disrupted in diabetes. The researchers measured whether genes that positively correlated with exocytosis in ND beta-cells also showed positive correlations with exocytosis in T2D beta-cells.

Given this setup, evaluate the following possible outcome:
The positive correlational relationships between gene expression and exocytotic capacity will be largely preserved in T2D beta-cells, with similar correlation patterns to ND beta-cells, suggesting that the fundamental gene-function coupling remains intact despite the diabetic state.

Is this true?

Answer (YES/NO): NO